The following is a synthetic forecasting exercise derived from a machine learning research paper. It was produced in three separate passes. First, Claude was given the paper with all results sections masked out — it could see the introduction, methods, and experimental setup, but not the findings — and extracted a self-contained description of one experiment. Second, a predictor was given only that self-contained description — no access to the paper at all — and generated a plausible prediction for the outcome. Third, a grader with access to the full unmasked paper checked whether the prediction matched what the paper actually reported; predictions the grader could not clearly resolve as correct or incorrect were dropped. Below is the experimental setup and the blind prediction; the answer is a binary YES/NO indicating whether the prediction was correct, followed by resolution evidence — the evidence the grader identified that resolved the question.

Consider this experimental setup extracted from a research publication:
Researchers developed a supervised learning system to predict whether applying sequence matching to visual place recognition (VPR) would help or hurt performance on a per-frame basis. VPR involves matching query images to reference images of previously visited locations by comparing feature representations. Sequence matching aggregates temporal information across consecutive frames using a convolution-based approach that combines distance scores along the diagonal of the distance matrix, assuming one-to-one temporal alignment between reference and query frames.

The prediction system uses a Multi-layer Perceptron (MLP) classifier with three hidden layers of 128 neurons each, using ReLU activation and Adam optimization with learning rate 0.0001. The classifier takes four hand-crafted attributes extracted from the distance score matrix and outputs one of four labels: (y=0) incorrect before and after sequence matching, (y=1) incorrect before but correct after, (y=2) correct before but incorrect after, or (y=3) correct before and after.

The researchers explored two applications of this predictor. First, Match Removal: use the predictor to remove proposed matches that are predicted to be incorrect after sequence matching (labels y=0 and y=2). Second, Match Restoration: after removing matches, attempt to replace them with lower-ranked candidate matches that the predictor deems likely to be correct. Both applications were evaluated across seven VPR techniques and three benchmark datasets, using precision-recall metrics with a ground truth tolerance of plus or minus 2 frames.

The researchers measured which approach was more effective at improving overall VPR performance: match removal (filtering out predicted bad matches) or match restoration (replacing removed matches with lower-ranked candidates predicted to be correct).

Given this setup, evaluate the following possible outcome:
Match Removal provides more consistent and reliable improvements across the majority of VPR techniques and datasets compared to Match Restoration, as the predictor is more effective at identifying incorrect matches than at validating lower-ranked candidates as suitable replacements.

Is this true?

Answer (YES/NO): YES